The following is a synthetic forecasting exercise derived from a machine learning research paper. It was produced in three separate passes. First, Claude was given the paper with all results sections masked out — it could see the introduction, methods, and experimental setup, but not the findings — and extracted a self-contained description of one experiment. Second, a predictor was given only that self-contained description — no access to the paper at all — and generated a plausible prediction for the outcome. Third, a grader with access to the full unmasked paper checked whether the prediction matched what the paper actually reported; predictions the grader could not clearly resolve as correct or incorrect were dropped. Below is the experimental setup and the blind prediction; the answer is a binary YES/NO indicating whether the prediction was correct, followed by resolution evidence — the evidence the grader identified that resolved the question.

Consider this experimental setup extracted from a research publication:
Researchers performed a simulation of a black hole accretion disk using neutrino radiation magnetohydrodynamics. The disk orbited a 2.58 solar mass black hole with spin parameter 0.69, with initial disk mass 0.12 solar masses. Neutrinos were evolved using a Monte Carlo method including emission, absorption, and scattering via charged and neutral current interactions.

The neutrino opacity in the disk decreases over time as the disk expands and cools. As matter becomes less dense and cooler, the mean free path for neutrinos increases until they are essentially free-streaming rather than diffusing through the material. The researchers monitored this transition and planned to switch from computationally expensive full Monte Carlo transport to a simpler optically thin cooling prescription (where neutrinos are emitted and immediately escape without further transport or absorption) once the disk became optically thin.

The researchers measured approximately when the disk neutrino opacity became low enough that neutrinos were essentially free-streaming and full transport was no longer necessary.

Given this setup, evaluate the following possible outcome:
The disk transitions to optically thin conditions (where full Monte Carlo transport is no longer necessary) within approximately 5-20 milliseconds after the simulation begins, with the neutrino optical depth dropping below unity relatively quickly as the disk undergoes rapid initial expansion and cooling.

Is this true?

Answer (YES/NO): NO